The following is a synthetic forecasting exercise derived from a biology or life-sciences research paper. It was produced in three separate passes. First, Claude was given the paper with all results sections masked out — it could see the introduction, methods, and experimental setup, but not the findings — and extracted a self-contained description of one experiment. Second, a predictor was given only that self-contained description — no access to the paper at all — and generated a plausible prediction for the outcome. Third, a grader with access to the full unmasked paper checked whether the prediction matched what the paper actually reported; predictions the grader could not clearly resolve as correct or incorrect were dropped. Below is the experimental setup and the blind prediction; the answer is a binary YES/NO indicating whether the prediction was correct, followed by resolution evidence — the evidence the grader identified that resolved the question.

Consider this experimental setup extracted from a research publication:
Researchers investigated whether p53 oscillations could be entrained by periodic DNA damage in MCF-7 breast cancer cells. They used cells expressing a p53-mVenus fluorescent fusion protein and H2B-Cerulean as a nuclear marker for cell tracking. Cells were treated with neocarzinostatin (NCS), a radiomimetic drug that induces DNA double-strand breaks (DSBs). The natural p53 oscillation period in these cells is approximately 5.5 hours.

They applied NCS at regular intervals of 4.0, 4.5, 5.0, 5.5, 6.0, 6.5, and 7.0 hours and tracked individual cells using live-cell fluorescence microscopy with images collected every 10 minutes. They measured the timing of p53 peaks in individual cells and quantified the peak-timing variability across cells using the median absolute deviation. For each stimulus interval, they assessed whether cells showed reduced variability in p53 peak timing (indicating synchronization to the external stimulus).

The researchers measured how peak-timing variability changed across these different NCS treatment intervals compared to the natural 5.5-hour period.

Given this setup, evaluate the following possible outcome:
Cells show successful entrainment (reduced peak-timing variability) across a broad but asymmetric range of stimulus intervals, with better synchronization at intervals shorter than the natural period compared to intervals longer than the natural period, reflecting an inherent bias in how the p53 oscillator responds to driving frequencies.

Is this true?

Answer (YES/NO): YES